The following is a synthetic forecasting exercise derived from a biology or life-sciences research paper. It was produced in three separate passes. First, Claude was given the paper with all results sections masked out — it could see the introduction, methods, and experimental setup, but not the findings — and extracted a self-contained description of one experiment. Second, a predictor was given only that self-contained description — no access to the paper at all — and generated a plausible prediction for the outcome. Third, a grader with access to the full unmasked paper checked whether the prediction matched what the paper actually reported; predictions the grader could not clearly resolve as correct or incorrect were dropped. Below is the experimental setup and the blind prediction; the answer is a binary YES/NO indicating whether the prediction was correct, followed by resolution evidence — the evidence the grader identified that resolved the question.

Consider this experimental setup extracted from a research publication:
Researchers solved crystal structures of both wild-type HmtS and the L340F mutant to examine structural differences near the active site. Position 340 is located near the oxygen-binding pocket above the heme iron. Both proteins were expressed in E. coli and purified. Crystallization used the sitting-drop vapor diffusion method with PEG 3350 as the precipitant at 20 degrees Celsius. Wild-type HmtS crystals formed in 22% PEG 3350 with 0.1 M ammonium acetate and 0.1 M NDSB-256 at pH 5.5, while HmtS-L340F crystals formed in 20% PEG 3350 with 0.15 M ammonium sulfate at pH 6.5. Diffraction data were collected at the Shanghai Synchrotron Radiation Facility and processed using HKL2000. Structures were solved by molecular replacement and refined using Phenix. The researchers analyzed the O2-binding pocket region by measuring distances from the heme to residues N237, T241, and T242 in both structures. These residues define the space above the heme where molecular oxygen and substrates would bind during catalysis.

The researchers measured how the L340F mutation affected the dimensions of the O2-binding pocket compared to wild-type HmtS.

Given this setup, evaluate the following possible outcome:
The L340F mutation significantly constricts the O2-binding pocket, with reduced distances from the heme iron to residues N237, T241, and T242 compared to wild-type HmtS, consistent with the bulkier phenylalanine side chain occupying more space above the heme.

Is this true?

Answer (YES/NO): NO